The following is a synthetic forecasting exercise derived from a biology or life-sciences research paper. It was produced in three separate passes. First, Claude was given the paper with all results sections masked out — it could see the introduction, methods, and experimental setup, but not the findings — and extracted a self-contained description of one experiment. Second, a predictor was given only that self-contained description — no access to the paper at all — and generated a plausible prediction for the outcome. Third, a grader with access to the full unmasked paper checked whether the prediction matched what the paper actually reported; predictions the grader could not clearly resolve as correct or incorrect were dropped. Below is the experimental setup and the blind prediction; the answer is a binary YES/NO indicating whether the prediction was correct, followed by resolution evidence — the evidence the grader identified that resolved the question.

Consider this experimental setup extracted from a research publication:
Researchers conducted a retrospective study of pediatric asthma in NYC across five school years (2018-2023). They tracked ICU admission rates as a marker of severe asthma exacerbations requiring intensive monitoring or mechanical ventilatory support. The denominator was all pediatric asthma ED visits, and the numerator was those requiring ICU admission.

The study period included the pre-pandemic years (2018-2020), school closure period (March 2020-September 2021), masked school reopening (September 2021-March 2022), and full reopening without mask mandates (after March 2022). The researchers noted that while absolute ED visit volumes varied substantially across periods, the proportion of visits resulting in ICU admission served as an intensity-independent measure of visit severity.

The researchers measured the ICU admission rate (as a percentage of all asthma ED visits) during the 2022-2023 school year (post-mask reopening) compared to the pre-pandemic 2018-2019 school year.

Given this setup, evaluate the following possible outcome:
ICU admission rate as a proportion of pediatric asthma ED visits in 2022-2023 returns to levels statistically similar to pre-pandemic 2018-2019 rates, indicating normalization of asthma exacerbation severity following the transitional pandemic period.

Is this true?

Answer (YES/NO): NO